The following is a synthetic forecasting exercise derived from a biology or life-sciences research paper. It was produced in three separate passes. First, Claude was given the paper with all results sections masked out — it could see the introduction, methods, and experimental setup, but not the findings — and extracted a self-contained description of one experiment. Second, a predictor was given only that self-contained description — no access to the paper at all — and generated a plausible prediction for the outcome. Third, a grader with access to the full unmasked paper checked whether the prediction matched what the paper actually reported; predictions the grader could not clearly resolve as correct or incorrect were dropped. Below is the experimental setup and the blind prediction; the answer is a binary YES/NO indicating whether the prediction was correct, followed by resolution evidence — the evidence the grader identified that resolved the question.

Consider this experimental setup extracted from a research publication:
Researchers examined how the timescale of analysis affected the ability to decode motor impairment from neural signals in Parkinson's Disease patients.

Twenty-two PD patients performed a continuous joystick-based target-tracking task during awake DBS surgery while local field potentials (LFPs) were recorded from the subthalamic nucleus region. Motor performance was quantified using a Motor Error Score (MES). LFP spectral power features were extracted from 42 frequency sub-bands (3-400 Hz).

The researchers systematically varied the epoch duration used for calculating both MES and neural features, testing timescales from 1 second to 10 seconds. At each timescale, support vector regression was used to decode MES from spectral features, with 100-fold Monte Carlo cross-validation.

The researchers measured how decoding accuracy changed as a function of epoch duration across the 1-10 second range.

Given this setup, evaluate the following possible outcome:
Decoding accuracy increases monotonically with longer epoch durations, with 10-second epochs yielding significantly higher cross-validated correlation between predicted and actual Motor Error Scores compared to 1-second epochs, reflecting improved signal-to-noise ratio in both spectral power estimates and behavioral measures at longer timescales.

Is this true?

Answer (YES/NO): NO